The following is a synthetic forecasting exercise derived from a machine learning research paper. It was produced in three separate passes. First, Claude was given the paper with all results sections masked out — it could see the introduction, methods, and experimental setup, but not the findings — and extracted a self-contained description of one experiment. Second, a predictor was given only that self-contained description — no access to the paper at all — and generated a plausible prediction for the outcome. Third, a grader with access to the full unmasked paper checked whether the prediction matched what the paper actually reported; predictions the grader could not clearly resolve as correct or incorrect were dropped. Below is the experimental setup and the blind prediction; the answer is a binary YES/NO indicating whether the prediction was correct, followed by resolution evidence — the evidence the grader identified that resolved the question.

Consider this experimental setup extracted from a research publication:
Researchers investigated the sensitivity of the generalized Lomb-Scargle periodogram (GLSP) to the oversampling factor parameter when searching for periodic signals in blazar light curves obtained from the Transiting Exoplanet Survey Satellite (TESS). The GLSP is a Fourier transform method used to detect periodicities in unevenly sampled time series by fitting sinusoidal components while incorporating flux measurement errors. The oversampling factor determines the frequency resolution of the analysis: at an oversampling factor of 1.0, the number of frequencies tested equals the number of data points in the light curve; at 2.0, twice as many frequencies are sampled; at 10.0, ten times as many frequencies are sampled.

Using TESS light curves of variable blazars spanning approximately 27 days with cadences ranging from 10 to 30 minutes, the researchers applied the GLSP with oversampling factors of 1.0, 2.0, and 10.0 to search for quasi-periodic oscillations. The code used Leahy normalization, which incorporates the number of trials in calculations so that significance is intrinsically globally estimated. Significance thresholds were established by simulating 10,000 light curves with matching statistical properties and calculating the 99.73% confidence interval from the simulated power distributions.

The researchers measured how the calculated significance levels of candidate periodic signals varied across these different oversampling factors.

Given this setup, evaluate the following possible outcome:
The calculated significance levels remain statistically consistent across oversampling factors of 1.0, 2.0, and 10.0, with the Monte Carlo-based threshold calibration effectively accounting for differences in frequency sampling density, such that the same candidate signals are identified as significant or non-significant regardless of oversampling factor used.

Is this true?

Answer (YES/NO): YES